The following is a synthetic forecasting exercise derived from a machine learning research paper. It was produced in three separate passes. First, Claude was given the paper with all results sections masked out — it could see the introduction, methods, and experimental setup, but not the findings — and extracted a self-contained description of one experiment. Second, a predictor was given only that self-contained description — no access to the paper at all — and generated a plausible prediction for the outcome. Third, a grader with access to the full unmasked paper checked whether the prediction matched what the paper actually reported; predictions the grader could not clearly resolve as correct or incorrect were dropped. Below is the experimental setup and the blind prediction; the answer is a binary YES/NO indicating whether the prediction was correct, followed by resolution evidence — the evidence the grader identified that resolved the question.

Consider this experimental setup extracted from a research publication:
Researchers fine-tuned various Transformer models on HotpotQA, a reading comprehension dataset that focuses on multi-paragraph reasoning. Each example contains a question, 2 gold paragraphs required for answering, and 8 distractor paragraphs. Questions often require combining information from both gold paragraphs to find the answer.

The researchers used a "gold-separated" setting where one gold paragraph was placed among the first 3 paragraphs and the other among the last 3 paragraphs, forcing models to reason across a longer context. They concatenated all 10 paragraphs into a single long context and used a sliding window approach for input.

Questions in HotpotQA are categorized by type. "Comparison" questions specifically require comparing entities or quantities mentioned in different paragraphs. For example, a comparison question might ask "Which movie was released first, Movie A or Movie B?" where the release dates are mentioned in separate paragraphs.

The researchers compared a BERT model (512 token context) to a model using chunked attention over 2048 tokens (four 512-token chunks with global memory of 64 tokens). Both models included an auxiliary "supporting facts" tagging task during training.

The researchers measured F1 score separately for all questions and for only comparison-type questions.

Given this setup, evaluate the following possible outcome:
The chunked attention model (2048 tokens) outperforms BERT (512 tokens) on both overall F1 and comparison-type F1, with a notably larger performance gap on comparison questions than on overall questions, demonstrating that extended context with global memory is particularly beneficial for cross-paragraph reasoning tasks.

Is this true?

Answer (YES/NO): YES